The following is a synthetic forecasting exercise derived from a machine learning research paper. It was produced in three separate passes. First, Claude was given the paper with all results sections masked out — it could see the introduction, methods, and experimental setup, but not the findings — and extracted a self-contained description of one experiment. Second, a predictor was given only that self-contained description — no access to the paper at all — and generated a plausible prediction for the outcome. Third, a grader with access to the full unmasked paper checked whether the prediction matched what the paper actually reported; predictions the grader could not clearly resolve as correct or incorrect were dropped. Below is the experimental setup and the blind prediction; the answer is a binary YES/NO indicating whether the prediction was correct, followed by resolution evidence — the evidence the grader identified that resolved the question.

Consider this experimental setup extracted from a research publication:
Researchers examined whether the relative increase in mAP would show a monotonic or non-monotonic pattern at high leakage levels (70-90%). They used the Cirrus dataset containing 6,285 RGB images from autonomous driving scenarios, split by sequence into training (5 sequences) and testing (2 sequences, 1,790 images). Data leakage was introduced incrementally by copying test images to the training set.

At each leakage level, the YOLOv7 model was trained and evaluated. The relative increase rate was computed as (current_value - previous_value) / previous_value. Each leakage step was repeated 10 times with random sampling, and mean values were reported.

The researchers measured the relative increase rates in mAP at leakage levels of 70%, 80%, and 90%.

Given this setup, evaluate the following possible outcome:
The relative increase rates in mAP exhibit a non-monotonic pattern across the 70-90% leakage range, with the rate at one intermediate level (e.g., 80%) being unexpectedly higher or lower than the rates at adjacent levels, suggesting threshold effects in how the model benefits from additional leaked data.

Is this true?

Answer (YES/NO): YES